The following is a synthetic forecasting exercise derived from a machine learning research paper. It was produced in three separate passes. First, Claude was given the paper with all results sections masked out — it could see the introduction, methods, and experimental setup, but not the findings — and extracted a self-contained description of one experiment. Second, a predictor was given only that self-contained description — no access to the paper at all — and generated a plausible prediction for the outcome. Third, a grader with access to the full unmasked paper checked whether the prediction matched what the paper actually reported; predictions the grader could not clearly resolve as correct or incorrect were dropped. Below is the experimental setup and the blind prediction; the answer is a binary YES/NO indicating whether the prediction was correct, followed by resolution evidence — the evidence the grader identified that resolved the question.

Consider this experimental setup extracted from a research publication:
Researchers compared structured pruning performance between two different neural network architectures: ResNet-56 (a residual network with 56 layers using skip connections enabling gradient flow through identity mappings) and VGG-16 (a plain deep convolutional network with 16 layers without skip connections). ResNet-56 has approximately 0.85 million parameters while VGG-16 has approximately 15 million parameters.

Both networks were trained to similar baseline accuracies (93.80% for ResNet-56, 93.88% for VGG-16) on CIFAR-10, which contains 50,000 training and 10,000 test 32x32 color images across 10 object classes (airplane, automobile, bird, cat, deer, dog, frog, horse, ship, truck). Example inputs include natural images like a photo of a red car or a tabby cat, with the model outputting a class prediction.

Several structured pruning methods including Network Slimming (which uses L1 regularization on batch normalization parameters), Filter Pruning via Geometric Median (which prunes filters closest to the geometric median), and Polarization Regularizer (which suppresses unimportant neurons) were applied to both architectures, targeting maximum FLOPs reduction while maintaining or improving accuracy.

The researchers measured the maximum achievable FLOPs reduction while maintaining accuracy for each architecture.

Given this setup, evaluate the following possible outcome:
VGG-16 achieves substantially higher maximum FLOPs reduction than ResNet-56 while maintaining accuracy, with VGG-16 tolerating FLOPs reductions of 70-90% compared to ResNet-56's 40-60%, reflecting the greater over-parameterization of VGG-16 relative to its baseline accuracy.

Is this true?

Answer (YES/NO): NO